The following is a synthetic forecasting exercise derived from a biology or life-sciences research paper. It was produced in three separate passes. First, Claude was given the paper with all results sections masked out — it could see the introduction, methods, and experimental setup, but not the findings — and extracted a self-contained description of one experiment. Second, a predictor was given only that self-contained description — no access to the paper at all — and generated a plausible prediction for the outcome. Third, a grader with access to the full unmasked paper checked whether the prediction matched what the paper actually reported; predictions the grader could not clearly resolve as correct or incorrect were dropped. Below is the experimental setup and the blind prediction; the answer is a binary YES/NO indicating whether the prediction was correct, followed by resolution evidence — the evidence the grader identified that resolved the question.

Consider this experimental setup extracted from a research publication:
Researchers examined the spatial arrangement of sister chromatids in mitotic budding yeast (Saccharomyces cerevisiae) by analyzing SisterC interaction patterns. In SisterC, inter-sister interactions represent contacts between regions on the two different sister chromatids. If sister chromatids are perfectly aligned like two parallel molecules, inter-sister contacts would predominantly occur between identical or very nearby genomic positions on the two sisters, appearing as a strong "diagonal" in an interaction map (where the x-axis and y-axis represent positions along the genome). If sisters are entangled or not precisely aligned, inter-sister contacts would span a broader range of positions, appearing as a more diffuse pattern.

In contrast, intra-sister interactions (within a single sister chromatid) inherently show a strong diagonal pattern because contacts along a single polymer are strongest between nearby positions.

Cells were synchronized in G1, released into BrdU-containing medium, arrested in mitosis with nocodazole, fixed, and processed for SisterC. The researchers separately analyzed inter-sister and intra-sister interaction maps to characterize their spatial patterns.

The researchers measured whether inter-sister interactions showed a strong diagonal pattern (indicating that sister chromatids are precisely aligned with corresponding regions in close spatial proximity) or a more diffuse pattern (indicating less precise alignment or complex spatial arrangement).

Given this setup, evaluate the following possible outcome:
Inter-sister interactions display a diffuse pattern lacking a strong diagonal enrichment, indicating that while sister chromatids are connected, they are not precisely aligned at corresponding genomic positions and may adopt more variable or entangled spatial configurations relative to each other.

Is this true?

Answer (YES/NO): YES